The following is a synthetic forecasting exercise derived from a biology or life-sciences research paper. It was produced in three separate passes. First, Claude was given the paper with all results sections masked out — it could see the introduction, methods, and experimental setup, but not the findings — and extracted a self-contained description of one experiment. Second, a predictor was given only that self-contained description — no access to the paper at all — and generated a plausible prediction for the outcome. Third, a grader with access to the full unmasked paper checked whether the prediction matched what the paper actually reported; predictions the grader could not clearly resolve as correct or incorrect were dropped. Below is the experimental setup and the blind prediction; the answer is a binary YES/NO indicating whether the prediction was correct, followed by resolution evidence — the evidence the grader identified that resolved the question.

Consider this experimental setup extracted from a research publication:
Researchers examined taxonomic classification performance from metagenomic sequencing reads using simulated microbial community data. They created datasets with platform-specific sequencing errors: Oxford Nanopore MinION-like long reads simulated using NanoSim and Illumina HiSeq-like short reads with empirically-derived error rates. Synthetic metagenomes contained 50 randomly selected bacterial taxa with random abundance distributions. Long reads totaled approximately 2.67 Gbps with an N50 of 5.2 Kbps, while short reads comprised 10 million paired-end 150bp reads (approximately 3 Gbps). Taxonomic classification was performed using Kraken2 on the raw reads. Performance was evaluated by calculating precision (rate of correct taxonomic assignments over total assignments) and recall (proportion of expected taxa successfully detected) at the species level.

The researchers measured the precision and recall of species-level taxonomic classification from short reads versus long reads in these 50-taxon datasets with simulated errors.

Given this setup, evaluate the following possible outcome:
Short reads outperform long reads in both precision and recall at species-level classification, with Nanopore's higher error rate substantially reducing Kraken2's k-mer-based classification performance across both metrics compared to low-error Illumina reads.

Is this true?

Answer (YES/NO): NO